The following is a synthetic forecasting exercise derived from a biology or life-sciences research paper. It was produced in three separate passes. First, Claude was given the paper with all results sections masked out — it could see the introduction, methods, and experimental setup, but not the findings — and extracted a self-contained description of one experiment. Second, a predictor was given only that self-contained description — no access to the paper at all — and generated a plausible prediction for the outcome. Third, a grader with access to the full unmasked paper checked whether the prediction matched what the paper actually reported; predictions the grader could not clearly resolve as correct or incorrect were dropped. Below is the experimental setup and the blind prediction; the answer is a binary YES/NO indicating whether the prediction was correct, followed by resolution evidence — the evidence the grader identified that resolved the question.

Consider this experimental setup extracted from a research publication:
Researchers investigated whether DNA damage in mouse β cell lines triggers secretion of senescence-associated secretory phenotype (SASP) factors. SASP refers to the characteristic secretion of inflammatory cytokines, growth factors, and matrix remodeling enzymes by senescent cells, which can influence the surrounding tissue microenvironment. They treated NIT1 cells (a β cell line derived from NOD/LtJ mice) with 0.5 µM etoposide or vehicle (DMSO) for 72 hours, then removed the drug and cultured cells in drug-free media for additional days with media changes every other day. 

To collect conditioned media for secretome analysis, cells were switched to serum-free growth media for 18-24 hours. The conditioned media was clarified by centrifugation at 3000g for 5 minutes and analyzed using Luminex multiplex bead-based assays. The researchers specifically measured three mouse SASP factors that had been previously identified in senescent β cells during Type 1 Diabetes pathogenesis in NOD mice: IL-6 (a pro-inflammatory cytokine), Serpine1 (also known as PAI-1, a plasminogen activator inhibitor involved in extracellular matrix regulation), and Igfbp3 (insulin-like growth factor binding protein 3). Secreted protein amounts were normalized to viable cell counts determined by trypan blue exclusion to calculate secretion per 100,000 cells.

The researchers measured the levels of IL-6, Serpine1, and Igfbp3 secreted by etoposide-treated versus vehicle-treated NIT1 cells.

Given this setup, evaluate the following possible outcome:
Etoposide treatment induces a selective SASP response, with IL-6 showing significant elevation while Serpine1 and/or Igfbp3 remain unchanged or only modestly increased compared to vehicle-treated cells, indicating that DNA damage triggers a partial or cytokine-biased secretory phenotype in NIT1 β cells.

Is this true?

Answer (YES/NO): NO